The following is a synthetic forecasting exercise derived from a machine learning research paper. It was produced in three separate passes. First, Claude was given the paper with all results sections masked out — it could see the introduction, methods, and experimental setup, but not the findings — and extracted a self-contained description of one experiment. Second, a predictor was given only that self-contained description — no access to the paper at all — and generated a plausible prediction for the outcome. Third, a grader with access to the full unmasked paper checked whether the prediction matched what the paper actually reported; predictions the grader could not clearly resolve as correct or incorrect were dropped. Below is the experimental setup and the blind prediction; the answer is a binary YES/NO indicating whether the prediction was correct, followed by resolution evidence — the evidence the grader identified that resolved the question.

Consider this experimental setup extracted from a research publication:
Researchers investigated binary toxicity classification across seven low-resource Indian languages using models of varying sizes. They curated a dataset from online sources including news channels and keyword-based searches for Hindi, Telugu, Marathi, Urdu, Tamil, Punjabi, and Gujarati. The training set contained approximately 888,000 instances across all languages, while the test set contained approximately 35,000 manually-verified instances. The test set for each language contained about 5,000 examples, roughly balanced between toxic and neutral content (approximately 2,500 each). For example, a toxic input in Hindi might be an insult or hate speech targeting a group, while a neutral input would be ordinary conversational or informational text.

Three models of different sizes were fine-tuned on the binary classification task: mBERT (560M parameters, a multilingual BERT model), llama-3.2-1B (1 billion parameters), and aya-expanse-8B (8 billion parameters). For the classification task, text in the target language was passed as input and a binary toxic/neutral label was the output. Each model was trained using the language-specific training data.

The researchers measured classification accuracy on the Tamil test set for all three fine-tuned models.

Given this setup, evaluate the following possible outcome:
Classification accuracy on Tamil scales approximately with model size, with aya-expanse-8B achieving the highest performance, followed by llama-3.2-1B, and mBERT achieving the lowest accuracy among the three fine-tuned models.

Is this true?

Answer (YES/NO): NO